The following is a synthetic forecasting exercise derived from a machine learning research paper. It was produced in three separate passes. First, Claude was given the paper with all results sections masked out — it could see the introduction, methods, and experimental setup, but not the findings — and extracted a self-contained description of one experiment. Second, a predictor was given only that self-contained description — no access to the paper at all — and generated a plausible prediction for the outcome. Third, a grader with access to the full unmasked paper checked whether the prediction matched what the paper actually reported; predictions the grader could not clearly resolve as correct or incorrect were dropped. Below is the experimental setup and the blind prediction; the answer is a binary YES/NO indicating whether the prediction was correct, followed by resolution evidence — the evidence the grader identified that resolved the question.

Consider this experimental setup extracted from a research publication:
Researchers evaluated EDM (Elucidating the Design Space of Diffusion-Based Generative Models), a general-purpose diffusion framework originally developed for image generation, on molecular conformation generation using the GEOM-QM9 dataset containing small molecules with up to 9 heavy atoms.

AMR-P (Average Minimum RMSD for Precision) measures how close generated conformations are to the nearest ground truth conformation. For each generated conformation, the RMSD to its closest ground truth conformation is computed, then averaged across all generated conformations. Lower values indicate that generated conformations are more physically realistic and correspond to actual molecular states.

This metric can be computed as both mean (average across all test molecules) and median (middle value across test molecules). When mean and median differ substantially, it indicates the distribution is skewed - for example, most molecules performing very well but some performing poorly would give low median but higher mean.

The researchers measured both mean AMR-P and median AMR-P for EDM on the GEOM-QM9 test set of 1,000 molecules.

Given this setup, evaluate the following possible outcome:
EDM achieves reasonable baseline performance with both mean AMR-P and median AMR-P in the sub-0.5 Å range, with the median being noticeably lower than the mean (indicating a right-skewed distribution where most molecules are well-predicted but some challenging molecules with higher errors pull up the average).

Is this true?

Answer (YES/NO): YES